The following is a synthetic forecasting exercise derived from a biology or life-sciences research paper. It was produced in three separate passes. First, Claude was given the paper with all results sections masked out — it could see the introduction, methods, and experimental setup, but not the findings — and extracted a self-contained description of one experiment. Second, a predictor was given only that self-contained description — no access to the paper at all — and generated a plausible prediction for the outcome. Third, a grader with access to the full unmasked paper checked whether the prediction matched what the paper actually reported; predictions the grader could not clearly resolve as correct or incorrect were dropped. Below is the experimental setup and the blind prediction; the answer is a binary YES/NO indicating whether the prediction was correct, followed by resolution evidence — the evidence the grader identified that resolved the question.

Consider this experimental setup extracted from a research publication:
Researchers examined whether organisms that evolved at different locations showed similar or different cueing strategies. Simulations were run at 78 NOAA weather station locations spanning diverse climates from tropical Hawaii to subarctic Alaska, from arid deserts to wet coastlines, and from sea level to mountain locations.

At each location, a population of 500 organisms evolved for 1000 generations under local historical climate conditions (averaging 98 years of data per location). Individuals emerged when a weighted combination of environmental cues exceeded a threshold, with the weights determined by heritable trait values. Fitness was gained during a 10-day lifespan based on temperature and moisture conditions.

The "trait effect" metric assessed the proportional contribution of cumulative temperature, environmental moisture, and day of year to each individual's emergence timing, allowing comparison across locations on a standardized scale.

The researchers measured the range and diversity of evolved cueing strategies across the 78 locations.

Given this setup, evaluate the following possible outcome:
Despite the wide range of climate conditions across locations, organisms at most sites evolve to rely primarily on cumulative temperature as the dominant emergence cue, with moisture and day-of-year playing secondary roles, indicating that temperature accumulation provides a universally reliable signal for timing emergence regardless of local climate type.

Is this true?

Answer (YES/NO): NO